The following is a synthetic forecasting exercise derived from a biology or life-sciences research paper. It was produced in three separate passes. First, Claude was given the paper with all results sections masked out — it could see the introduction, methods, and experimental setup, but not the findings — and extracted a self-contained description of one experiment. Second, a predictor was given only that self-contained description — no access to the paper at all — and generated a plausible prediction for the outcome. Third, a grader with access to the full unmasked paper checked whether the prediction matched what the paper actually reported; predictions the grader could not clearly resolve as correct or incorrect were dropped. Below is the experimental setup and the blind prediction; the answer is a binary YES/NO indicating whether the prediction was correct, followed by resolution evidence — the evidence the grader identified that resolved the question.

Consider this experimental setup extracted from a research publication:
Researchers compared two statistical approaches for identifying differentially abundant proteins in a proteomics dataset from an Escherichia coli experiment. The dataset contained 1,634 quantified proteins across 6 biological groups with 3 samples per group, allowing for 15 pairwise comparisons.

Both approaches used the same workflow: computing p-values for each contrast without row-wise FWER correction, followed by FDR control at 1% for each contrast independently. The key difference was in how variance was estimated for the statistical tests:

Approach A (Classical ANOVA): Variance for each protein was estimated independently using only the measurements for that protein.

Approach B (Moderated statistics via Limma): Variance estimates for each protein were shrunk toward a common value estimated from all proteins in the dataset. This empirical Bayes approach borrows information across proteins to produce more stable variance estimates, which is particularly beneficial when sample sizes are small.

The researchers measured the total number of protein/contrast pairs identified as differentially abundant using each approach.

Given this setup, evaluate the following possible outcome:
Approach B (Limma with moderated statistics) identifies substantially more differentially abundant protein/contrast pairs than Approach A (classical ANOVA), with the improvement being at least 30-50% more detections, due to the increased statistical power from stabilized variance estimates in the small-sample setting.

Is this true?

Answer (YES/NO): NO